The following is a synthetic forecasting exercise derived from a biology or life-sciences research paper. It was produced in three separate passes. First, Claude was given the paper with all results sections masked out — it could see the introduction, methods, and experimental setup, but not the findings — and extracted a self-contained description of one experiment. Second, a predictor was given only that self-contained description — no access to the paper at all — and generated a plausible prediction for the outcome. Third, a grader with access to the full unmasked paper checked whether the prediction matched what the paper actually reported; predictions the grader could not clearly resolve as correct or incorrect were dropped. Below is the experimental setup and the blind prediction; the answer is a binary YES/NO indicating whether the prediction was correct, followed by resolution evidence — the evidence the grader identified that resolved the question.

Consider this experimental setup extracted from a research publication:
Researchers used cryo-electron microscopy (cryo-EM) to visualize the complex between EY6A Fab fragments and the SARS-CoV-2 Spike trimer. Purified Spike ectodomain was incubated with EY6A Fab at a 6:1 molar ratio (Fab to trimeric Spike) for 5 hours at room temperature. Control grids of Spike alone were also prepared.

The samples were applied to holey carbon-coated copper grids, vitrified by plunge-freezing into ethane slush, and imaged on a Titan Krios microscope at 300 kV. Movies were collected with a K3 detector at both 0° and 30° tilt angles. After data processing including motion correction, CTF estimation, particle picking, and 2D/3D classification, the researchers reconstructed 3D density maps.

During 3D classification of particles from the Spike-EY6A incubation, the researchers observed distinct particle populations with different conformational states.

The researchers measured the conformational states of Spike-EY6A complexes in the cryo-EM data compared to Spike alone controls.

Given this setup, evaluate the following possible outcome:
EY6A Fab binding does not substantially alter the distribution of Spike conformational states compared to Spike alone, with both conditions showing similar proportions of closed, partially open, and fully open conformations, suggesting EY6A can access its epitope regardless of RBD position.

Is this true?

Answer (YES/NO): NO